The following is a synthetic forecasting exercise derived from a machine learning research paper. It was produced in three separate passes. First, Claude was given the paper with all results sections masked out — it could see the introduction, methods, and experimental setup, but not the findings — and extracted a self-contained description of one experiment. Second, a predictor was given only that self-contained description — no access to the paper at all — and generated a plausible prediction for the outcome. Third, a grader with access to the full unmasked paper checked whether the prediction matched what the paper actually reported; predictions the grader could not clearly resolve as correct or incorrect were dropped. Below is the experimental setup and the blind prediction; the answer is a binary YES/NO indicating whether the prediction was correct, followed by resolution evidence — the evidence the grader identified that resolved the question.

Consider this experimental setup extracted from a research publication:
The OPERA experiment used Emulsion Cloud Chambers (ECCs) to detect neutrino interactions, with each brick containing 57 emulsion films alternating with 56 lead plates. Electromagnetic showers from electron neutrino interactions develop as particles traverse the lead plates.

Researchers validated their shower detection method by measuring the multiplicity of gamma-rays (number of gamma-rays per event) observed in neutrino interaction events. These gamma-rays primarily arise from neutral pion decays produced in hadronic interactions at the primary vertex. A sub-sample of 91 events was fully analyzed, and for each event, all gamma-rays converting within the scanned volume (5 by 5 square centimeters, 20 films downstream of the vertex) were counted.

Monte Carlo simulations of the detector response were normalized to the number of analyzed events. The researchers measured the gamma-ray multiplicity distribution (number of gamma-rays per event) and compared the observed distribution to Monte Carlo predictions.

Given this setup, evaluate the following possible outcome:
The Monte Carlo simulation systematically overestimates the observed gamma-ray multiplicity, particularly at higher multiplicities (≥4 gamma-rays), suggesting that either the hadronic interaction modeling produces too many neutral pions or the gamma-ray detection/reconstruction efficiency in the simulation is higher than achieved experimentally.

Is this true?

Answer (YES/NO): NO